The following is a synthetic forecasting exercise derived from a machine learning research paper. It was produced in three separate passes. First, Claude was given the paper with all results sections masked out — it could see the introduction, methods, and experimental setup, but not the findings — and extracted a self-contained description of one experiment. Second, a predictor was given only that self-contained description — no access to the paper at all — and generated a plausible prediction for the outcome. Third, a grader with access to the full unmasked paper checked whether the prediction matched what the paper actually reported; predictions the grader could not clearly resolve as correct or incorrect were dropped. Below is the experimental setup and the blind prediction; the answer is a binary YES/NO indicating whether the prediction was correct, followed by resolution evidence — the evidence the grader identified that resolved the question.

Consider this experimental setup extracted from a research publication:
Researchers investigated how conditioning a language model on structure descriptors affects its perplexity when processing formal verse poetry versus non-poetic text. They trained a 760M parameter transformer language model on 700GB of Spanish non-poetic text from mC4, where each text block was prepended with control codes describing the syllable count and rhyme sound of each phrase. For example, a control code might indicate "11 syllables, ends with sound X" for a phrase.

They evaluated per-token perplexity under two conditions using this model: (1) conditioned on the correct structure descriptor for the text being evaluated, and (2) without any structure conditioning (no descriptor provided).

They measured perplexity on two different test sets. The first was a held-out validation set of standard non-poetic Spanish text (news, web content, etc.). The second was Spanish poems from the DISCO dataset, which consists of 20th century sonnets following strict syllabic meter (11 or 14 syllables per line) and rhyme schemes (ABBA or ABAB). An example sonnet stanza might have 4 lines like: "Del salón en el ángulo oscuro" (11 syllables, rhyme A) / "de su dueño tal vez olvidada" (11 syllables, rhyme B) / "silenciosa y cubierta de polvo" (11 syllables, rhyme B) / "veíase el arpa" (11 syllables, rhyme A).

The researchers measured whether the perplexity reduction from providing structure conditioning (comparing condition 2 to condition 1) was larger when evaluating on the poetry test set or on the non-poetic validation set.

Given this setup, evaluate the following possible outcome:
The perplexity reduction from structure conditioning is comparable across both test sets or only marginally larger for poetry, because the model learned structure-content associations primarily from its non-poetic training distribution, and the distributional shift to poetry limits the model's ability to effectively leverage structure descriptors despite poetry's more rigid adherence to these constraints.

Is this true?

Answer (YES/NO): NO